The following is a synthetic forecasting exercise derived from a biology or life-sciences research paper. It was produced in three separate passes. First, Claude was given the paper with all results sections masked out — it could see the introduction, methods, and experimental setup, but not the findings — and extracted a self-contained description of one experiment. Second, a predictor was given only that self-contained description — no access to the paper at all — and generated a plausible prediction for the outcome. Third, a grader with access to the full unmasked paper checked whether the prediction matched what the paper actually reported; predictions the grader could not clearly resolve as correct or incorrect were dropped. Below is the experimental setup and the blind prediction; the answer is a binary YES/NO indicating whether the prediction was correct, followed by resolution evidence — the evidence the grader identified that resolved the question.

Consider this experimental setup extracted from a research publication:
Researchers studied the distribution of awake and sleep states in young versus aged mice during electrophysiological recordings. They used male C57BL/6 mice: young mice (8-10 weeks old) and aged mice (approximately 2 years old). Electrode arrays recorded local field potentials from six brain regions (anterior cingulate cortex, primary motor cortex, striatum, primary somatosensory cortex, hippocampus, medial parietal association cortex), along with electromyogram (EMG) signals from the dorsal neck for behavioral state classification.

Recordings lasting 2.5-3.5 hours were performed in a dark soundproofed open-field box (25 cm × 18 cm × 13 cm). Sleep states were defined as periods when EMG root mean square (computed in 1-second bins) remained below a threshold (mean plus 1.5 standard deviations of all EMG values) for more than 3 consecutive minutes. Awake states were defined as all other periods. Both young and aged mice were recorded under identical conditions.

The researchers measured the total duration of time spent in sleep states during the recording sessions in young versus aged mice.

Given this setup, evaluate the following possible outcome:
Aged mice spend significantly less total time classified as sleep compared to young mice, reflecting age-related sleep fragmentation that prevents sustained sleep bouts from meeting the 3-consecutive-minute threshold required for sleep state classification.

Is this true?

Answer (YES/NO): YES